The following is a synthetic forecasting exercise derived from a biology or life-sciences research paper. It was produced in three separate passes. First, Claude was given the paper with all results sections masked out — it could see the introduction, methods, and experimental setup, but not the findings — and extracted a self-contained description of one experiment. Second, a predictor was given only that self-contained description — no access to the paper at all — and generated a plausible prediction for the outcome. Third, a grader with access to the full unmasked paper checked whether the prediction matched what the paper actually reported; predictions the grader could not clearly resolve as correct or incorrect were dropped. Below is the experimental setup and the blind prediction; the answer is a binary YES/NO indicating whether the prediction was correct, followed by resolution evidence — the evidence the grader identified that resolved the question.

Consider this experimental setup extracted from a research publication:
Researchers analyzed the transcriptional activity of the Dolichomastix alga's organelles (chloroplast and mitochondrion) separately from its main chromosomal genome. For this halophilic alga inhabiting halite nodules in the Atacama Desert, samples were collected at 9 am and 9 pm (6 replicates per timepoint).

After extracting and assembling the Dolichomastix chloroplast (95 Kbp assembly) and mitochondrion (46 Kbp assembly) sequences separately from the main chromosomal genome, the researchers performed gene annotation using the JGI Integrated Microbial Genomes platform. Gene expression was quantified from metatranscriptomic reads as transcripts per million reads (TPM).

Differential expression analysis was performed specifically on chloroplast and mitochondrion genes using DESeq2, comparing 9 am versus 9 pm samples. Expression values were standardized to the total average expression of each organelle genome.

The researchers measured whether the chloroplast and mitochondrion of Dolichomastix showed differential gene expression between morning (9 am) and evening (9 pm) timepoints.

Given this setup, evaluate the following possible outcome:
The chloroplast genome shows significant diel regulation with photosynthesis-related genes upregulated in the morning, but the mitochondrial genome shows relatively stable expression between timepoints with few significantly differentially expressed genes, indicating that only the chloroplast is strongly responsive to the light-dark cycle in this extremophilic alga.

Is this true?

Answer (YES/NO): NO